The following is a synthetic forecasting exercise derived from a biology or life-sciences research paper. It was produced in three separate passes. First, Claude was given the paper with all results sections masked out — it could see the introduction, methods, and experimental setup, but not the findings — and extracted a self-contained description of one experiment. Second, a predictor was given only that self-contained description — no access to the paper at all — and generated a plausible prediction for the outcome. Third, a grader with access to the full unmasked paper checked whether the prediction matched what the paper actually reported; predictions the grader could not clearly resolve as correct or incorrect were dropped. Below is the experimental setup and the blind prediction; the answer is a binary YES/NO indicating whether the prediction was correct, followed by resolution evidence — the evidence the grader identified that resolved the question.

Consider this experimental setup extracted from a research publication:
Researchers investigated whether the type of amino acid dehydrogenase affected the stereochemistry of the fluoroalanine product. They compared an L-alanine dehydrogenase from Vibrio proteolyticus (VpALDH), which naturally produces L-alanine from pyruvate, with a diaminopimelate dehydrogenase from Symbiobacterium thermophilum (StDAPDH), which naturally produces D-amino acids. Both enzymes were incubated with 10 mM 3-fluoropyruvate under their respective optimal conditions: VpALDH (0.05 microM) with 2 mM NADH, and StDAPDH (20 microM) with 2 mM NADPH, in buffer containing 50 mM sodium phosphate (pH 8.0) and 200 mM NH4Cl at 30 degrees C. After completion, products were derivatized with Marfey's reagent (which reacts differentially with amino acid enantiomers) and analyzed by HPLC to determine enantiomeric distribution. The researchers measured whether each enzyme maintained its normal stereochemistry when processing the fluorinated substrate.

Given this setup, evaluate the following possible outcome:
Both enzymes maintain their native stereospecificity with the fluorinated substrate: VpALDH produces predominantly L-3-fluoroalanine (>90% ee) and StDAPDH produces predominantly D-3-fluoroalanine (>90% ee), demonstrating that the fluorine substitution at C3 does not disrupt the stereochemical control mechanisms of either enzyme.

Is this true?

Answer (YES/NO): YES